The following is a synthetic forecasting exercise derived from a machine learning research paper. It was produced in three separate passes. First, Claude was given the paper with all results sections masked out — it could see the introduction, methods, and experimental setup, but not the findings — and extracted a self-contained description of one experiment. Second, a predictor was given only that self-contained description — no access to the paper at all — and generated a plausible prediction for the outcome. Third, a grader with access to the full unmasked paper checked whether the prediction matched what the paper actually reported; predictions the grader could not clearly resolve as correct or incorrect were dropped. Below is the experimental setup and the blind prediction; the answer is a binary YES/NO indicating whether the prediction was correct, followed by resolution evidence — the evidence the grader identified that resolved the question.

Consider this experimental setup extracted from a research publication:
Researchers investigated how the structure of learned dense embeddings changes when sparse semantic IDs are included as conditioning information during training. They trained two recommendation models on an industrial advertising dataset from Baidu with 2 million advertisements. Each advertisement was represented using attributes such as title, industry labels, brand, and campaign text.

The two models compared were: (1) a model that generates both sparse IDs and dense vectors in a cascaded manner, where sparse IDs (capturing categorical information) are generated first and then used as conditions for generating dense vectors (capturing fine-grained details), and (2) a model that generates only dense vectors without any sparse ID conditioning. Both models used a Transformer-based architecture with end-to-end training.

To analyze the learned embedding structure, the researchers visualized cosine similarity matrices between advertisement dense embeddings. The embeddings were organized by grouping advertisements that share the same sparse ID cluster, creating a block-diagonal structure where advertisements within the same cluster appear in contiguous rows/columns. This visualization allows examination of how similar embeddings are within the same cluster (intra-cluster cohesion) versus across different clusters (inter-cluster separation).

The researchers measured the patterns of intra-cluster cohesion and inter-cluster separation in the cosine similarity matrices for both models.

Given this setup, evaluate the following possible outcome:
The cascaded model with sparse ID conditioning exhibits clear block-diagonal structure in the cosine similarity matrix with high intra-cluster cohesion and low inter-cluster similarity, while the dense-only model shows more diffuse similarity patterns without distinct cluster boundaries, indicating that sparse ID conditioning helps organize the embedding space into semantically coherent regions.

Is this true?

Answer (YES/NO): YES